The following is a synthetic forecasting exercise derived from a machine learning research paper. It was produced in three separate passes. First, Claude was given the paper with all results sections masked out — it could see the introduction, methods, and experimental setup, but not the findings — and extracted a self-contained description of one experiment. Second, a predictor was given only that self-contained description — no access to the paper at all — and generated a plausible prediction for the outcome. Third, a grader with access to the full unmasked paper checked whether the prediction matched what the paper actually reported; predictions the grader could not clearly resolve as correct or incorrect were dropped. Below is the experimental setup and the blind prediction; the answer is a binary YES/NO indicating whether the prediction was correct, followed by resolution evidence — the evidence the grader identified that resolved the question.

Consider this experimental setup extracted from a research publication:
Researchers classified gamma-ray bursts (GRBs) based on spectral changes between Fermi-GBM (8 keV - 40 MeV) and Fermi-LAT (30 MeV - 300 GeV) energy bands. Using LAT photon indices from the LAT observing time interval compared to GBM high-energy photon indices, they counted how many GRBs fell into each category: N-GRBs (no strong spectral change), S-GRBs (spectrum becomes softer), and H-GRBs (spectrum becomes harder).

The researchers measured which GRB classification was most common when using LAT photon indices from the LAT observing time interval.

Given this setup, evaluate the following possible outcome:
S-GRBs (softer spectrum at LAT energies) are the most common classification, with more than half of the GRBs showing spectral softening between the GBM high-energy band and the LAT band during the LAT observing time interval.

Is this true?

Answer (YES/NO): NO